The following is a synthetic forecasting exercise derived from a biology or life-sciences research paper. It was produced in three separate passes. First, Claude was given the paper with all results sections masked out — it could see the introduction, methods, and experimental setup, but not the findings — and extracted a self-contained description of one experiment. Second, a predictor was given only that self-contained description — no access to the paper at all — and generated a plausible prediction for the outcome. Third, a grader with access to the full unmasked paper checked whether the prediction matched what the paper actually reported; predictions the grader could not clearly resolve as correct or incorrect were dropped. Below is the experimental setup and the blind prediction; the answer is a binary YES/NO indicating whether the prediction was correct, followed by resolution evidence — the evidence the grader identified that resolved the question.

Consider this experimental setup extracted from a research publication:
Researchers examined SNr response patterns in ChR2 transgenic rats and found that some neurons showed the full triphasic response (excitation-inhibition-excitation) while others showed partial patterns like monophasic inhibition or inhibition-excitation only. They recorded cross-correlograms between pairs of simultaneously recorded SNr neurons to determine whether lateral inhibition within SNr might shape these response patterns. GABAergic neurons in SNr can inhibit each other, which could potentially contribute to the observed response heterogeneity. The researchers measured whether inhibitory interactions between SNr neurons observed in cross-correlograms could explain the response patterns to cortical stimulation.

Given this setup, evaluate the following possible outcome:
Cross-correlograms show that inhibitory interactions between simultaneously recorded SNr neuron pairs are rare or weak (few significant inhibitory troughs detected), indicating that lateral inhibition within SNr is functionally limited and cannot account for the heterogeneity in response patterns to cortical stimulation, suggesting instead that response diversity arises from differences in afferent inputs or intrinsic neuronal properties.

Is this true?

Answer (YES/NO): YES